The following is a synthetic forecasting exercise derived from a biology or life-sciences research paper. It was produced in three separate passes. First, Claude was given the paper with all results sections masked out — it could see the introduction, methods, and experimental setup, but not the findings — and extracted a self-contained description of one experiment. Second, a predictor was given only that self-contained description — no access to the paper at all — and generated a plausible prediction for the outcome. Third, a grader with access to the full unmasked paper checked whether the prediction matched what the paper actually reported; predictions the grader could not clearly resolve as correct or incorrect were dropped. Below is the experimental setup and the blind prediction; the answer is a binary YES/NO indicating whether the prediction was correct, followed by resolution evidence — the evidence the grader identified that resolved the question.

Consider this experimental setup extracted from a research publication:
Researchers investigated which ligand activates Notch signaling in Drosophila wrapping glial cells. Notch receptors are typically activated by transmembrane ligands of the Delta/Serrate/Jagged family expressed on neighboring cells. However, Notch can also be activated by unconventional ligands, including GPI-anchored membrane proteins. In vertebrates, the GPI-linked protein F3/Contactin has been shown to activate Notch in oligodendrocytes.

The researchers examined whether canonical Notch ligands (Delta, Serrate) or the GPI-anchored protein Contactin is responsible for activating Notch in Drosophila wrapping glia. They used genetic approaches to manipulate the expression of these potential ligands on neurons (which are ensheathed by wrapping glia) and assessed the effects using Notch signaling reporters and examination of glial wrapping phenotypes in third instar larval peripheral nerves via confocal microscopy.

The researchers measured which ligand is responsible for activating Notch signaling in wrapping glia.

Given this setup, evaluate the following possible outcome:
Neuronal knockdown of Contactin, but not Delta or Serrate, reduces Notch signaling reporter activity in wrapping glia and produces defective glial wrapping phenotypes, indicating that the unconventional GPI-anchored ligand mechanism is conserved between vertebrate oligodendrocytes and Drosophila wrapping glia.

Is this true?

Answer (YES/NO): NO